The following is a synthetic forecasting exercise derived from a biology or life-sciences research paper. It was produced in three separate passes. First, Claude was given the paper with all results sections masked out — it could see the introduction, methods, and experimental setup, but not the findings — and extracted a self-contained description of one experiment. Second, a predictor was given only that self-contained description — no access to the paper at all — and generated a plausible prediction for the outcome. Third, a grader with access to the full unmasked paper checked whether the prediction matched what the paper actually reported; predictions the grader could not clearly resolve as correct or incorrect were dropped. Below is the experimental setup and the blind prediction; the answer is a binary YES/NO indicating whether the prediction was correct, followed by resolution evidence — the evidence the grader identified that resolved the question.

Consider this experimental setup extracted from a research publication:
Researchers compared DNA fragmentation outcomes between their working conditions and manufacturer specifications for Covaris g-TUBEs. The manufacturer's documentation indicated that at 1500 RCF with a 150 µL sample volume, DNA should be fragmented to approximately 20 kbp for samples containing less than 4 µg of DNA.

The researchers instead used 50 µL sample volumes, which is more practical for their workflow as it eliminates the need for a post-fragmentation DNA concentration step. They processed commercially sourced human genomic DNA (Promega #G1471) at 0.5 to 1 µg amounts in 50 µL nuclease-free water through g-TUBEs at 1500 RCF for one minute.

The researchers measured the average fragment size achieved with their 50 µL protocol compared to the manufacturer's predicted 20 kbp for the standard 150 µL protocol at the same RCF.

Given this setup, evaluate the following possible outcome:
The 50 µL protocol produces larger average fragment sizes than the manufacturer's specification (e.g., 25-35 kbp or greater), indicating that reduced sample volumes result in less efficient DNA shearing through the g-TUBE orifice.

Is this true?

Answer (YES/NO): NO